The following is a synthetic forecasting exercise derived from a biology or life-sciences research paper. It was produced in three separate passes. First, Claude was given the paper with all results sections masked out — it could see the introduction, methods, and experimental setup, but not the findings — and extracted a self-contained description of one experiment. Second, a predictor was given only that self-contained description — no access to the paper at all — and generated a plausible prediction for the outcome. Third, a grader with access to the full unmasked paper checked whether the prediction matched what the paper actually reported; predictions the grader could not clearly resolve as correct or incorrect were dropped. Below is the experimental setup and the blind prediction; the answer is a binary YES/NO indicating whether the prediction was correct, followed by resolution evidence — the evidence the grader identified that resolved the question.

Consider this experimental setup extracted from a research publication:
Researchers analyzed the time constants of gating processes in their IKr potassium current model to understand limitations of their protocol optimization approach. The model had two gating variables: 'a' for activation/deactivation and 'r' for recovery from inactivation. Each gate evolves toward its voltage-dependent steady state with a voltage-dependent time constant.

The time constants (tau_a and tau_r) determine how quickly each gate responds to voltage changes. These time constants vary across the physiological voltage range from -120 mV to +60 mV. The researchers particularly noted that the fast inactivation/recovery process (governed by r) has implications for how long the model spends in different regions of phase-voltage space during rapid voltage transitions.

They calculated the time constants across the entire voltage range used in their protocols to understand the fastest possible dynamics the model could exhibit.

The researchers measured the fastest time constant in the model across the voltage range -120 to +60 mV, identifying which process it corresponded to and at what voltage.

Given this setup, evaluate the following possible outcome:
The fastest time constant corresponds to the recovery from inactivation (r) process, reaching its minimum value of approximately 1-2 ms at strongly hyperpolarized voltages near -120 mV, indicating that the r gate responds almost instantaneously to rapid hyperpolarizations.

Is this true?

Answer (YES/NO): NO